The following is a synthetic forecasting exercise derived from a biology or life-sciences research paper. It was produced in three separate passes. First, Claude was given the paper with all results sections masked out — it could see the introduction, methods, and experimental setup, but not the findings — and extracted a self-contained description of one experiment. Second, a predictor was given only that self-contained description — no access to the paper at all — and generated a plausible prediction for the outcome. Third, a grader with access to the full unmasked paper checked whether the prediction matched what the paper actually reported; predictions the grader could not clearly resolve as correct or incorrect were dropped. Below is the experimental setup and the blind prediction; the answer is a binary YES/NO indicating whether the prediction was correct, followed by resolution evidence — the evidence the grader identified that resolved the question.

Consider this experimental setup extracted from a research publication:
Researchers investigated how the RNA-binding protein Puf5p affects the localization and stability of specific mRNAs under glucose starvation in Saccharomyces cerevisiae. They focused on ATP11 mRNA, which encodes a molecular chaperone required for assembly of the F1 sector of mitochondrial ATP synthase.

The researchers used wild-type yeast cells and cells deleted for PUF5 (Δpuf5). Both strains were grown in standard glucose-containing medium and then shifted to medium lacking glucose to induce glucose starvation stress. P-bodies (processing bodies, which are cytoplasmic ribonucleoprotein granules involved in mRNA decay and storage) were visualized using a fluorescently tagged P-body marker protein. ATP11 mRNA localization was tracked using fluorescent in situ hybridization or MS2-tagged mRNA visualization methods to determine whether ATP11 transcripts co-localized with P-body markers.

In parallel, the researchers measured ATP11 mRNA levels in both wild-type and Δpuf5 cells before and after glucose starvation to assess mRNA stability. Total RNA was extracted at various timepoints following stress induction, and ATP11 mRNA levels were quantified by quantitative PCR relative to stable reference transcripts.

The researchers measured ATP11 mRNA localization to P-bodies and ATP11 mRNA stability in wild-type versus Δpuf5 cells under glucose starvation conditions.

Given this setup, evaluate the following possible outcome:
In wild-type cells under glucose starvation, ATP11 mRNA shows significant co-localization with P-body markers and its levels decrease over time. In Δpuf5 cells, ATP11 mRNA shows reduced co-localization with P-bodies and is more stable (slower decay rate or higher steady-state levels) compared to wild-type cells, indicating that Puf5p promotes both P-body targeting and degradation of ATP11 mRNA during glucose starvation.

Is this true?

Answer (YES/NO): NO